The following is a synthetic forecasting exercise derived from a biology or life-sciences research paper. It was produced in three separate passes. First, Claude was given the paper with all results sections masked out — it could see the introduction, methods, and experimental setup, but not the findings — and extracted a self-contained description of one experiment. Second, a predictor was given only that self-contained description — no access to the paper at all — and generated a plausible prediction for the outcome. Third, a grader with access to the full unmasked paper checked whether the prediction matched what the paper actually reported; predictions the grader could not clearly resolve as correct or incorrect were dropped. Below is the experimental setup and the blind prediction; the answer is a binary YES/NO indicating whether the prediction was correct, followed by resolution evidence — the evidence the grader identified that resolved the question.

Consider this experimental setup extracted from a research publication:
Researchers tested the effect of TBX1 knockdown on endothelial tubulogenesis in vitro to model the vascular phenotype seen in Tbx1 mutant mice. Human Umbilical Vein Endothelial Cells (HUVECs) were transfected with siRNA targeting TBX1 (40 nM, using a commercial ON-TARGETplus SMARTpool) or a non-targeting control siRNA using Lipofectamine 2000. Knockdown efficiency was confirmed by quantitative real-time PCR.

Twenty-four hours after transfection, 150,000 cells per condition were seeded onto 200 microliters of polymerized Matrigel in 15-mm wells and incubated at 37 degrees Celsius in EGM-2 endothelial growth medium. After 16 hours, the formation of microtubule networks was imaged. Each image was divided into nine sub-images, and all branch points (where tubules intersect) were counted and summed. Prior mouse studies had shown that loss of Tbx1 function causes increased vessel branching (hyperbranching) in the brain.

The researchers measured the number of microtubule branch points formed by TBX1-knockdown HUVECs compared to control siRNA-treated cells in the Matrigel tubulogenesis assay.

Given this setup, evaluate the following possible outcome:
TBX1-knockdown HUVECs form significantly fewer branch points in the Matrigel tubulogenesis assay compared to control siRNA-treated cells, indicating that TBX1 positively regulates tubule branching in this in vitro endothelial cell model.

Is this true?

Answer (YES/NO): NO